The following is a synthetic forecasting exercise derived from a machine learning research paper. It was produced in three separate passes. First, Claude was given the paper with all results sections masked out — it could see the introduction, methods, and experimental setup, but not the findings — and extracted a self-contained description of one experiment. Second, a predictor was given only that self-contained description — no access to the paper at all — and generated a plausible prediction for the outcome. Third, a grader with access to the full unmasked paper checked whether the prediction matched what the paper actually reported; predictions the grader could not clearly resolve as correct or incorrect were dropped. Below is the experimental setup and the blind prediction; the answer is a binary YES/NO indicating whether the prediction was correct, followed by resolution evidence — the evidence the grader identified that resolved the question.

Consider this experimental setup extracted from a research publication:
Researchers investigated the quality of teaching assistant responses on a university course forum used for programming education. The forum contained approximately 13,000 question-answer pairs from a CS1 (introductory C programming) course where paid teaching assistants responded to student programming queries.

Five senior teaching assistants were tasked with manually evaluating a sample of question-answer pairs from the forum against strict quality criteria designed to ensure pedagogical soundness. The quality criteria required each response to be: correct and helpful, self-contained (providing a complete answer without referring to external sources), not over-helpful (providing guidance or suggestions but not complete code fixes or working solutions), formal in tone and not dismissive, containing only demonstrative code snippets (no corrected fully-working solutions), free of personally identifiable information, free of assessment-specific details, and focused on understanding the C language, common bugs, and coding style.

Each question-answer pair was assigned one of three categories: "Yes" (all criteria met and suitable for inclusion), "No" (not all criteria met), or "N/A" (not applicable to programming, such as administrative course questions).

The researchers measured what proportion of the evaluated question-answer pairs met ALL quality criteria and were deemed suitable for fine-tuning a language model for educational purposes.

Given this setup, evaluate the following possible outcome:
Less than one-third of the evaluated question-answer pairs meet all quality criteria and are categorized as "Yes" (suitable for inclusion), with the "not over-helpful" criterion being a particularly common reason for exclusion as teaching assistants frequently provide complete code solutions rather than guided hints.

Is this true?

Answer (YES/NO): NO